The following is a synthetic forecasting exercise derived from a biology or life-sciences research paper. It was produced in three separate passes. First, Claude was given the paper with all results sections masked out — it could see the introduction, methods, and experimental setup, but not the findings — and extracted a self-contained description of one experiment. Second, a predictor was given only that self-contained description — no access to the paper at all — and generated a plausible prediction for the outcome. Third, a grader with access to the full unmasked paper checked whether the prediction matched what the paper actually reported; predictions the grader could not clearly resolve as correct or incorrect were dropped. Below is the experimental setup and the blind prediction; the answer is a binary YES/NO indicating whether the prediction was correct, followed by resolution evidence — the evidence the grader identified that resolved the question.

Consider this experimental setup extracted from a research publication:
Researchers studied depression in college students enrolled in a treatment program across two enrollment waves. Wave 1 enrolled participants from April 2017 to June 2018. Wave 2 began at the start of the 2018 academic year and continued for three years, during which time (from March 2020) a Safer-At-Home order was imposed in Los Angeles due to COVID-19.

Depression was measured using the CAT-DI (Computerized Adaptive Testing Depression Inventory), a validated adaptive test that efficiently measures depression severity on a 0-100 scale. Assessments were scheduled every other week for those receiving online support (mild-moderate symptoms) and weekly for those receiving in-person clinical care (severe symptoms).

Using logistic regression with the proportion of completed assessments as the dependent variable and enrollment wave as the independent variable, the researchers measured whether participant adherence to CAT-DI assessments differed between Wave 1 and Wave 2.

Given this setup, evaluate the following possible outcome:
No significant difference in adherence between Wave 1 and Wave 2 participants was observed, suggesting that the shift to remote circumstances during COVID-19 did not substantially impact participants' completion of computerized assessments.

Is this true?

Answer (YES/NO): NO